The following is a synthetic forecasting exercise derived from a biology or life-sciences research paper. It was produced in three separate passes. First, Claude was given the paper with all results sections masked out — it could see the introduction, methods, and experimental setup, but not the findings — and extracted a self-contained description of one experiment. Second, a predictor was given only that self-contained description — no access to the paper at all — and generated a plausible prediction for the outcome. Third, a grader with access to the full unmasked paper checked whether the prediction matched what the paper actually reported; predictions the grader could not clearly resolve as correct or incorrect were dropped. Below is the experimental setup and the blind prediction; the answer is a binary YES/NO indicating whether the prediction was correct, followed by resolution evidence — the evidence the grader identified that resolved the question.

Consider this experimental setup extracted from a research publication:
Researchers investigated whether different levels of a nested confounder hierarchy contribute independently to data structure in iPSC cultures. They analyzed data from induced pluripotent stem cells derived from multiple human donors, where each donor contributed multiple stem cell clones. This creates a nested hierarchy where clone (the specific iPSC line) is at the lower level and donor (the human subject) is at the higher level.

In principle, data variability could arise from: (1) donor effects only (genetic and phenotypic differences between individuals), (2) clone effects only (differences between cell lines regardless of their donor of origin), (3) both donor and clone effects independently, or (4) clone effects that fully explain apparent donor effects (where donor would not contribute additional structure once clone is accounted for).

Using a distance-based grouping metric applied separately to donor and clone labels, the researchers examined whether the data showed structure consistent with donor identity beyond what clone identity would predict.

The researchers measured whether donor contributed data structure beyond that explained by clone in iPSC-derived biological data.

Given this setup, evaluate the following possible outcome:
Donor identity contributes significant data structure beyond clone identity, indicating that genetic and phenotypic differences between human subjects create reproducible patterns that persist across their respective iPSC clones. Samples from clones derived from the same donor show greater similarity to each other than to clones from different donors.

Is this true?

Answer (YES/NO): YES